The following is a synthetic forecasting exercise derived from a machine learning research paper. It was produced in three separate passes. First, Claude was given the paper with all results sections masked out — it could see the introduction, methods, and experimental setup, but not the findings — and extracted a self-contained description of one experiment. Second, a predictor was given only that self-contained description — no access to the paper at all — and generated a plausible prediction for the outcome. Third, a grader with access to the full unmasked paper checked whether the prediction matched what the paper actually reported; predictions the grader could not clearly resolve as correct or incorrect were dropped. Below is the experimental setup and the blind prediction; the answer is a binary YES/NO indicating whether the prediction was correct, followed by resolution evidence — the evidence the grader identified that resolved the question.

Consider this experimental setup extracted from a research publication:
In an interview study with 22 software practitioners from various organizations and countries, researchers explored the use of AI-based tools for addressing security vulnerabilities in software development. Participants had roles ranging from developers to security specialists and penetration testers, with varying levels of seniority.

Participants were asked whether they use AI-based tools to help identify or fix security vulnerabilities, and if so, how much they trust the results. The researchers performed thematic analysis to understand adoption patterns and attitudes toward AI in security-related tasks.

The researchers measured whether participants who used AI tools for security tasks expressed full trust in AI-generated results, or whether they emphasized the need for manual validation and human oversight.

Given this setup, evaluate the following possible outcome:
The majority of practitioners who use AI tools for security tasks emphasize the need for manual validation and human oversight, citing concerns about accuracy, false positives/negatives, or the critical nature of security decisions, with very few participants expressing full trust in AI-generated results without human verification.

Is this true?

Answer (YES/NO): YES